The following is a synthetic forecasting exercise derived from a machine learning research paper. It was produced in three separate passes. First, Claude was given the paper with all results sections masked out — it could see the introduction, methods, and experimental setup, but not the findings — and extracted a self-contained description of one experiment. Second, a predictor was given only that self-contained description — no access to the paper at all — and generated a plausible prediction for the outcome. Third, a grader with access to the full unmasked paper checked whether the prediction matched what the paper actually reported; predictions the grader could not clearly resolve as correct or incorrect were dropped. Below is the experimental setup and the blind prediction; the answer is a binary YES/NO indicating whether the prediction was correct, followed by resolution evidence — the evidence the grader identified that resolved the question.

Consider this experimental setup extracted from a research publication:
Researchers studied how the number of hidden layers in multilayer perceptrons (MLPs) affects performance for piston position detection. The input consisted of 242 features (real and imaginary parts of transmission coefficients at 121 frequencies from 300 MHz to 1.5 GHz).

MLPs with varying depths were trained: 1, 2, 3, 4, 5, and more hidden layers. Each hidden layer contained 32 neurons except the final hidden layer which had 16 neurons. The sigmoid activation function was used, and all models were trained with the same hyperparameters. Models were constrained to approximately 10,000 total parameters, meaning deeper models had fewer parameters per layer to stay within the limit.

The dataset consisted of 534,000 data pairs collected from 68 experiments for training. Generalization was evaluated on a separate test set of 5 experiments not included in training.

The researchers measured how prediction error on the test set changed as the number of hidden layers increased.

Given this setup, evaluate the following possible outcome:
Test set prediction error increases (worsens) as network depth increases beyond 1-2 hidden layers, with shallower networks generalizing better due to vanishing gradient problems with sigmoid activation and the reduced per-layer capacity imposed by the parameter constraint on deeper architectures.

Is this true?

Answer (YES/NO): NO